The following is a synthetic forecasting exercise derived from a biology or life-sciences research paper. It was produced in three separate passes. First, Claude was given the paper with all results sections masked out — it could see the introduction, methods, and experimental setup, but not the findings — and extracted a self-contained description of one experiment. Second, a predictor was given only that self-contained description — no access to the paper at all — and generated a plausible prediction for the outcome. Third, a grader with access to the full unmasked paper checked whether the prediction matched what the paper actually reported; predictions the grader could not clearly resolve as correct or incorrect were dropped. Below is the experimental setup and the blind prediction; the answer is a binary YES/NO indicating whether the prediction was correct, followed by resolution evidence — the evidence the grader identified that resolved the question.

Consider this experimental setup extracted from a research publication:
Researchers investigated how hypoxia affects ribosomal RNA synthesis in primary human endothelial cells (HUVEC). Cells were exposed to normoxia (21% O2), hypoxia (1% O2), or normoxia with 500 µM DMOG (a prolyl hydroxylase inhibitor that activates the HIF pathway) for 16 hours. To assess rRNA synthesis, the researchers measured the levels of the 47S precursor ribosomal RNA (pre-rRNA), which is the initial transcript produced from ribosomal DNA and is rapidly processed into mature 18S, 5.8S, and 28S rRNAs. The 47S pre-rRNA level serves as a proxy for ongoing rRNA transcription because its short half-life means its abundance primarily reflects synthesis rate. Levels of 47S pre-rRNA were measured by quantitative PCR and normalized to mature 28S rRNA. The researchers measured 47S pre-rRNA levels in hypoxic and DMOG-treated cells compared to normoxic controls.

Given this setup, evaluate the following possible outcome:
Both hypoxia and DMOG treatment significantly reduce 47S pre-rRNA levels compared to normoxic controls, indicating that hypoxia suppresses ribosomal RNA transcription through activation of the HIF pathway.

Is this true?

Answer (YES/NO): NO